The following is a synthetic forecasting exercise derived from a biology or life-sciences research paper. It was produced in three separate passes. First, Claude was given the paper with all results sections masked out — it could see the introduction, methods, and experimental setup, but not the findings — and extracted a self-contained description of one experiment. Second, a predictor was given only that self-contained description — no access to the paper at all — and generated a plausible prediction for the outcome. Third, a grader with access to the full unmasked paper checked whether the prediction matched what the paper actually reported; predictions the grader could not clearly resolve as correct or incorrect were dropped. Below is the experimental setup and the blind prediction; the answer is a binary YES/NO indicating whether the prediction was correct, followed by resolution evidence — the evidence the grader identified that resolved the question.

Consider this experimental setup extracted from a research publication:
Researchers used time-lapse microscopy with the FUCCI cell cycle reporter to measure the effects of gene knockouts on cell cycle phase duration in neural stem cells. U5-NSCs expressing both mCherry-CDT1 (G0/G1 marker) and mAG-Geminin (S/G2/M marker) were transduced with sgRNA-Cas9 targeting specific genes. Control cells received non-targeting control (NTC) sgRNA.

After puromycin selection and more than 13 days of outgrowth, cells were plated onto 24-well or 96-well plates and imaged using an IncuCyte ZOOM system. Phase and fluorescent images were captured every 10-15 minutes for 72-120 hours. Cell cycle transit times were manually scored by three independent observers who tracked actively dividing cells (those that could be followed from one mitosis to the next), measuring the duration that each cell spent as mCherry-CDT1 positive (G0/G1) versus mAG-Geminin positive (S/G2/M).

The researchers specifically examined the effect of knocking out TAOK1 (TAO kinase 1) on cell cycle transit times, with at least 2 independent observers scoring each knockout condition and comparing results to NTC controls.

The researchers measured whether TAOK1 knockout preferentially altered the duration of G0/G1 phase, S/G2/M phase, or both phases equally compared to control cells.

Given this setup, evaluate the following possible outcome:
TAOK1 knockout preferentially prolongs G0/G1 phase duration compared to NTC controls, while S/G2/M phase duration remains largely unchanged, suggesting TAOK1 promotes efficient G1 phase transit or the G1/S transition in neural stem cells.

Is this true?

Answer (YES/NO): NO